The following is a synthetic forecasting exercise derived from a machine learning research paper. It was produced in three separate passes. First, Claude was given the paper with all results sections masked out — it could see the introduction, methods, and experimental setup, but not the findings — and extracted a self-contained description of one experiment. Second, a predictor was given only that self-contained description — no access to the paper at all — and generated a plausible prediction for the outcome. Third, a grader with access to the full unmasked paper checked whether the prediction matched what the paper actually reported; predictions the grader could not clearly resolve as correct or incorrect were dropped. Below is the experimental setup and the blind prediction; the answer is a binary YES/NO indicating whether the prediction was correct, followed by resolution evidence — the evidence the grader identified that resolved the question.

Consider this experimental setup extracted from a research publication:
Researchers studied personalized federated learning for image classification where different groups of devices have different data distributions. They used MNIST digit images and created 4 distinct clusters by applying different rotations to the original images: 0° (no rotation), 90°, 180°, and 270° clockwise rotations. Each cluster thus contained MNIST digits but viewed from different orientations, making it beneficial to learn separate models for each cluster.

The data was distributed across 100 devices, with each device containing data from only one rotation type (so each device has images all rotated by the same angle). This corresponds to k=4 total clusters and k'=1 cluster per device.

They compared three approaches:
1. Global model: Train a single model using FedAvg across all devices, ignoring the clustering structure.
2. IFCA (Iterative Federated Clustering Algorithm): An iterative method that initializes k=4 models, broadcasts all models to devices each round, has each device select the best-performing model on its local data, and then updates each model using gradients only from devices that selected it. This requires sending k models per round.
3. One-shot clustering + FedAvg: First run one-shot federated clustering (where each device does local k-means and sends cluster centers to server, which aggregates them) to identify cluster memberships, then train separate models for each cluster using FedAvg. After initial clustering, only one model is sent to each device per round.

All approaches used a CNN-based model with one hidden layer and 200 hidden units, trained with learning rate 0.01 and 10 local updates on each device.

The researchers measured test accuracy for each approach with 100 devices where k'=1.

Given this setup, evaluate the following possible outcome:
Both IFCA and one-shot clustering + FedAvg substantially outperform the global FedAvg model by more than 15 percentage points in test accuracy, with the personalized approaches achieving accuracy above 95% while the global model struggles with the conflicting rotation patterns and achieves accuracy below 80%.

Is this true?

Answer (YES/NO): NO